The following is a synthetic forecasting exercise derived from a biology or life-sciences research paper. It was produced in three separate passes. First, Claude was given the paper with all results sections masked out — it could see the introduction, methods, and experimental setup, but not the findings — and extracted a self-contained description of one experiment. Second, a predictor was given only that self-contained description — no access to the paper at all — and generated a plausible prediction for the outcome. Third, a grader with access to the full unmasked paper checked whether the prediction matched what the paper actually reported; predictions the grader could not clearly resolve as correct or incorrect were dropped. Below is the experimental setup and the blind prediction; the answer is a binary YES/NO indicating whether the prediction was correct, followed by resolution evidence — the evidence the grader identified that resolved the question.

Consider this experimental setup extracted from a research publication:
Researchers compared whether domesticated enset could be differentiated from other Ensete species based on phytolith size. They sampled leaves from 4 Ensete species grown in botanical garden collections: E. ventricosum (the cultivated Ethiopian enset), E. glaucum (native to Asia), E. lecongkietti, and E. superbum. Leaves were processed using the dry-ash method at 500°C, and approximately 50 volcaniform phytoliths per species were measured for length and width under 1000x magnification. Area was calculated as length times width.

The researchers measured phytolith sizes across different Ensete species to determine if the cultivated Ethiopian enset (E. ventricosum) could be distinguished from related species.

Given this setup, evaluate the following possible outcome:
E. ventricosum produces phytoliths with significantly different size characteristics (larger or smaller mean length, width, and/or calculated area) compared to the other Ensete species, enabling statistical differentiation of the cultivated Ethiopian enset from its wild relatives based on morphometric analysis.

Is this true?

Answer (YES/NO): NO